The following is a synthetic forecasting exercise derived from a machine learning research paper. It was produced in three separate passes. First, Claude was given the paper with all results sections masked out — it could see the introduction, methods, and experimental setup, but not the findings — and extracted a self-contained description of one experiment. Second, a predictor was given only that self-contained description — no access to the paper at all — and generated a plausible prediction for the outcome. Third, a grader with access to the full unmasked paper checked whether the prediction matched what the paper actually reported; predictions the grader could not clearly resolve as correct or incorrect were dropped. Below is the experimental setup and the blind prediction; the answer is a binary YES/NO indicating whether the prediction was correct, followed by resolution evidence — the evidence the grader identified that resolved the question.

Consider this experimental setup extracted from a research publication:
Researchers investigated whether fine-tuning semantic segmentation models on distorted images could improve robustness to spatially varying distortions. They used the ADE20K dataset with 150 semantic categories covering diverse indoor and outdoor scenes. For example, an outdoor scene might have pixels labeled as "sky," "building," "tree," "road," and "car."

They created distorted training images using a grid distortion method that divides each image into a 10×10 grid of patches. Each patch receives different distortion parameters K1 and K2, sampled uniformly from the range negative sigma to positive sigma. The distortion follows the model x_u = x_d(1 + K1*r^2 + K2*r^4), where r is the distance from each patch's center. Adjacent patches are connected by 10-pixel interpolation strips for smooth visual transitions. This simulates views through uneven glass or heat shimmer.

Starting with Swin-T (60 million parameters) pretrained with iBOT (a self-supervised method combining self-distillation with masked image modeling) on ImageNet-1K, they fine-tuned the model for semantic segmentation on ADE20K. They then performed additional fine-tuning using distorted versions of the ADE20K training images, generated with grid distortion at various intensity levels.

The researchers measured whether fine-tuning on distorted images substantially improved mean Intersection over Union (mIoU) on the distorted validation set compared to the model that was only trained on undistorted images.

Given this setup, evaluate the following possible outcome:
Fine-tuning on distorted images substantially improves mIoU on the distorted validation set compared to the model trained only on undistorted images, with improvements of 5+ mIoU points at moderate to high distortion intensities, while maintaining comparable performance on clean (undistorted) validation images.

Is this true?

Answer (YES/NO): NO